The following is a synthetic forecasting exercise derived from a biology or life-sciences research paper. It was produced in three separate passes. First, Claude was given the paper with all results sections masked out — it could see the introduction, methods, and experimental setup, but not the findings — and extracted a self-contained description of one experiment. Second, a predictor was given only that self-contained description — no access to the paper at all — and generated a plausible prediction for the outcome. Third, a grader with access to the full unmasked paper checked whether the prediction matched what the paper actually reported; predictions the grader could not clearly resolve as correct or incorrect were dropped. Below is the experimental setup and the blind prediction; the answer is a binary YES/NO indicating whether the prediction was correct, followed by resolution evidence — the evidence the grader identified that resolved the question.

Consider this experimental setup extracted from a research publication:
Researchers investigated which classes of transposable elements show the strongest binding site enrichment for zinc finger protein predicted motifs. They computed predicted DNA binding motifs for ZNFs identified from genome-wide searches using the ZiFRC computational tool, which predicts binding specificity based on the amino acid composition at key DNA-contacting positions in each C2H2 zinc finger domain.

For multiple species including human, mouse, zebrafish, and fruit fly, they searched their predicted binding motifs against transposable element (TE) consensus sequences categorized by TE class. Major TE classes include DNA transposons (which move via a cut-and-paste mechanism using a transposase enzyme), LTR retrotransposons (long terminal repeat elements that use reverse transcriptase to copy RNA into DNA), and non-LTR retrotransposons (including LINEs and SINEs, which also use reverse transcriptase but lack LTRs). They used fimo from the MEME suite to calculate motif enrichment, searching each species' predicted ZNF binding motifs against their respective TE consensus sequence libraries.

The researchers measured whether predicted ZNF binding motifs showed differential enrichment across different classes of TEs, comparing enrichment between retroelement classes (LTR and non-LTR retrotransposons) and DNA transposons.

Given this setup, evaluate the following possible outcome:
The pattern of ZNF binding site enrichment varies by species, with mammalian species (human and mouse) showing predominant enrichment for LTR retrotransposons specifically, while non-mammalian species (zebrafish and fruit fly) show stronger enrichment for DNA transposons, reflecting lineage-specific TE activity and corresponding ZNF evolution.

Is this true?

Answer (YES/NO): NO